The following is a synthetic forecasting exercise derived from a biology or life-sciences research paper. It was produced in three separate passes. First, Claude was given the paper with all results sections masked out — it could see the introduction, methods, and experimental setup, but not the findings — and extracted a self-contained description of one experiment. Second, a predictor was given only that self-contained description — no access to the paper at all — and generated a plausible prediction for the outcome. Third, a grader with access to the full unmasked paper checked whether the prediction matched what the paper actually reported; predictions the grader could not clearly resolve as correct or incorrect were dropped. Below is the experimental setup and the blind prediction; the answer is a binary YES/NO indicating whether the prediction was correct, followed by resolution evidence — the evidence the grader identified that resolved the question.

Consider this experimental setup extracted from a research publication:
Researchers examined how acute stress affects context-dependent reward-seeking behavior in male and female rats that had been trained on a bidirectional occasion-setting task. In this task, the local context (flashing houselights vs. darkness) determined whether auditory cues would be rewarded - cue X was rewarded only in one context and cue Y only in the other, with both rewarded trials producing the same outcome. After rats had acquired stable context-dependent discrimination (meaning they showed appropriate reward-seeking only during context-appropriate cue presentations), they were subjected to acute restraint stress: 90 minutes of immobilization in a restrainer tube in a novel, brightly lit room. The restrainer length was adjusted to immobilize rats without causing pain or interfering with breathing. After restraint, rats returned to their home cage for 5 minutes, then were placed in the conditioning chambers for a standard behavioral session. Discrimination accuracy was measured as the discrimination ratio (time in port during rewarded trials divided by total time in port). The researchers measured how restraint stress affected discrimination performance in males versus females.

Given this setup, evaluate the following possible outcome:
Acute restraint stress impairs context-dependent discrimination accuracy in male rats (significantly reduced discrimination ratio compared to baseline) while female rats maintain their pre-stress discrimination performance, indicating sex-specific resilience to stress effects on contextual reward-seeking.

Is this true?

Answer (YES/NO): YES